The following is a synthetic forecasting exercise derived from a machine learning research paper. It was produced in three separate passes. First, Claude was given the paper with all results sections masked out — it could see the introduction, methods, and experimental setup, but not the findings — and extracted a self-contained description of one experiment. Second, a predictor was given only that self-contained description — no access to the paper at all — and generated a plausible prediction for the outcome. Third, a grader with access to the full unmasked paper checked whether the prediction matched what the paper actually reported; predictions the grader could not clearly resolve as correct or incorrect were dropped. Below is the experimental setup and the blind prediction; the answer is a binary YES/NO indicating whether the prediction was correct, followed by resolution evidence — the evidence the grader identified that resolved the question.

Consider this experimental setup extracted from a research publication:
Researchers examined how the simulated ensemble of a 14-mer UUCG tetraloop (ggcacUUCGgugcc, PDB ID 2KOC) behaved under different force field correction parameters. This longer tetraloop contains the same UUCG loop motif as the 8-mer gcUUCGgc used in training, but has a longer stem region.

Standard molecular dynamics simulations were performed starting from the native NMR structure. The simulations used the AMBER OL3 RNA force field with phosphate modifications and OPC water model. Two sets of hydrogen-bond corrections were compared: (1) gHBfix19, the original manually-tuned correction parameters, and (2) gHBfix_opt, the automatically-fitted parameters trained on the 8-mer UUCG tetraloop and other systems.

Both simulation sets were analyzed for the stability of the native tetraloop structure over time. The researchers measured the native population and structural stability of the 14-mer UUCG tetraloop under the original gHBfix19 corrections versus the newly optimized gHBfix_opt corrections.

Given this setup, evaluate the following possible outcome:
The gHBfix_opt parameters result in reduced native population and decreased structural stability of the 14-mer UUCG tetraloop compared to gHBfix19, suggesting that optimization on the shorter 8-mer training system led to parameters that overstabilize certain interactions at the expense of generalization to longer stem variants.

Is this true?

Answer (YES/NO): NO